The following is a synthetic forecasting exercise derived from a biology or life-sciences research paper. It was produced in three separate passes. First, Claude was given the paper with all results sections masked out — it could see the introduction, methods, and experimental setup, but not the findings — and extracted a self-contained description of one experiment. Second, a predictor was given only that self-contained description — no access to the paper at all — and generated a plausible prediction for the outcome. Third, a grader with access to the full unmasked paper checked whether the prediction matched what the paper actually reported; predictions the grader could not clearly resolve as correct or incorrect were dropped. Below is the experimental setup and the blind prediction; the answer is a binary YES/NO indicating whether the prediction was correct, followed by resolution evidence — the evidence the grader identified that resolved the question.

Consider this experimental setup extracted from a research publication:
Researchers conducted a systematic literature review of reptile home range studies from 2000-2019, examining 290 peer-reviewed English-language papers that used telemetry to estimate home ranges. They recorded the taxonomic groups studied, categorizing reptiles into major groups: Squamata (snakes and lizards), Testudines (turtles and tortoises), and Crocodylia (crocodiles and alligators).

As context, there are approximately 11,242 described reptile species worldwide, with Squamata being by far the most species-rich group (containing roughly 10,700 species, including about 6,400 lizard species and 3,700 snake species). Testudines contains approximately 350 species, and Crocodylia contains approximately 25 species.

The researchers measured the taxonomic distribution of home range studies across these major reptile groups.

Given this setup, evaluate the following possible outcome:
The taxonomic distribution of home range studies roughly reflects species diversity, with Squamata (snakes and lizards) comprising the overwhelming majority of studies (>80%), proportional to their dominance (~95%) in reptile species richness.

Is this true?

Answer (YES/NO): NO